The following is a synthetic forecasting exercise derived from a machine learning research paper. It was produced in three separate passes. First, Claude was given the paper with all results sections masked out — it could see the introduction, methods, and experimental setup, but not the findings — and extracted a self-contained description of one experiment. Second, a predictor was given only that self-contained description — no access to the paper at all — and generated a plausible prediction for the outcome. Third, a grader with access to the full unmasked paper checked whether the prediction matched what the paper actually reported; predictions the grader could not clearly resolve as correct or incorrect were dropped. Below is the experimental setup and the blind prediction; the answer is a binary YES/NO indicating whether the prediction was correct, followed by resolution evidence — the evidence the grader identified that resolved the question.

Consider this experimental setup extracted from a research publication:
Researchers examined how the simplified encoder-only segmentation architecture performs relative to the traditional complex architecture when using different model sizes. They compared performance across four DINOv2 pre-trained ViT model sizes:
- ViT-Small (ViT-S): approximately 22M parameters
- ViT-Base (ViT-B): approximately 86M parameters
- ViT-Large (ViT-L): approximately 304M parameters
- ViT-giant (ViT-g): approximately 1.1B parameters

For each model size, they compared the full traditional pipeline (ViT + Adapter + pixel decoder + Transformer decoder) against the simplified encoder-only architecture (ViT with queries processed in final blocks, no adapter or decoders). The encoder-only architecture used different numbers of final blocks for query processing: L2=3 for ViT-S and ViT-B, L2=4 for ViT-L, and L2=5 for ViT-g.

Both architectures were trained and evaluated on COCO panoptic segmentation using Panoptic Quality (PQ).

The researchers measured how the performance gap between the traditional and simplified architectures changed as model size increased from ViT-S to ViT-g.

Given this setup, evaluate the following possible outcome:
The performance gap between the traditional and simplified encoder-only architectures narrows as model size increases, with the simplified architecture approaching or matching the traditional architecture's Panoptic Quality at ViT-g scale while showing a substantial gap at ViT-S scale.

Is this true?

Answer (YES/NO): YES